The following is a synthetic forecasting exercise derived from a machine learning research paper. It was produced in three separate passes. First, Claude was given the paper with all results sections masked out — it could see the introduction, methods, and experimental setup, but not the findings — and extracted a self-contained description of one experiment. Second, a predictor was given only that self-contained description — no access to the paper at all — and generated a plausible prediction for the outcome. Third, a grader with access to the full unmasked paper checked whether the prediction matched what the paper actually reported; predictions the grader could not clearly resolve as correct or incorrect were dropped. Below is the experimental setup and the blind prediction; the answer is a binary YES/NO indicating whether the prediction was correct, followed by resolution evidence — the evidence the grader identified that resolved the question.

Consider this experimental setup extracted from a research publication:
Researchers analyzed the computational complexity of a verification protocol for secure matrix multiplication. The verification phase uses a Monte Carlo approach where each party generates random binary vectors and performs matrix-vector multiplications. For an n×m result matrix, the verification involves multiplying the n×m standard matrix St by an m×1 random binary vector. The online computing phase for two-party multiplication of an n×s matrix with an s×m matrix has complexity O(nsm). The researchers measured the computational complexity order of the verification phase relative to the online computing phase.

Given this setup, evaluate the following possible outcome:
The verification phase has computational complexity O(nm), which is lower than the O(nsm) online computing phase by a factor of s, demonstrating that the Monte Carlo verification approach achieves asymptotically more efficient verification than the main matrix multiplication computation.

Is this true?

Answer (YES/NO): YES